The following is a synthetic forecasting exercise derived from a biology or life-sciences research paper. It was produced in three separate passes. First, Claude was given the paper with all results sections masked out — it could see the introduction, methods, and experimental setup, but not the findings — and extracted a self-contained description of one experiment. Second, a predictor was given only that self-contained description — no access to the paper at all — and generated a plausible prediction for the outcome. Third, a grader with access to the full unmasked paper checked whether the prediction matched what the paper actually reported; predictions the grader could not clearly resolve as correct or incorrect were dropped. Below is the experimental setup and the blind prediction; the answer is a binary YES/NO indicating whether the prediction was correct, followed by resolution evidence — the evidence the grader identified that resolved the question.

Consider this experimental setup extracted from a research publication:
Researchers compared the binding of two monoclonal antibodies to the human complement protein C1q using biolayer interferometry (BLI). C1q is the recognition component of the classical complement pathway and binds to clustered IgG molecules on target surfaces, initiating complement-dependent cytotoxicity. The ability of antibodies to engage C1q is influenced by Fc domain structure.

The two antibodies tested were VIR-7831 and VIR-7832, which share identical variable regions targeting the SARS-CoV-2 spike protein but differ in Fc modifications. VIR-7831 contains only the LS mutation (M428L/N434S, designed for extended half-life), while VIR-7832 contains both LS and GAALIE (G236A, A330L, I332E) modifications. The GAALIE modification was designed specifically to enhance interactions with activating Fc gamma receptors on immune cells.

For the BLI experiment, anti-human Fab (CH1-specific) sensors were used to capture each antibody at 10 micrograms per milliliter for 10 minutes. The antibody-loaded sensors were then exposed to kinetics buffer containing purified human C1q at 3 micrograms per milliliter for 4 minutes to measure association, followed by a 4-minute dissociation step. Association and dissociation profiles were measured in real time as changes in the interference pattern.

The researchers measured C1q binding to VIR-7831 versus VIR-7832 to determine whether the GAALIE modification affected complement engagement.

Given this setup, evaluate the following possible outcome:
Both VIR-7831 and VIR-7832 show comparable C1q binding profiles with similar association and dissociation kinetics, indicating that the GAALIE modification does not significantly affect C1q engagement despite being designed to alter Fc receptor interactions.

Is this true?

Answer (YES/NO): NO